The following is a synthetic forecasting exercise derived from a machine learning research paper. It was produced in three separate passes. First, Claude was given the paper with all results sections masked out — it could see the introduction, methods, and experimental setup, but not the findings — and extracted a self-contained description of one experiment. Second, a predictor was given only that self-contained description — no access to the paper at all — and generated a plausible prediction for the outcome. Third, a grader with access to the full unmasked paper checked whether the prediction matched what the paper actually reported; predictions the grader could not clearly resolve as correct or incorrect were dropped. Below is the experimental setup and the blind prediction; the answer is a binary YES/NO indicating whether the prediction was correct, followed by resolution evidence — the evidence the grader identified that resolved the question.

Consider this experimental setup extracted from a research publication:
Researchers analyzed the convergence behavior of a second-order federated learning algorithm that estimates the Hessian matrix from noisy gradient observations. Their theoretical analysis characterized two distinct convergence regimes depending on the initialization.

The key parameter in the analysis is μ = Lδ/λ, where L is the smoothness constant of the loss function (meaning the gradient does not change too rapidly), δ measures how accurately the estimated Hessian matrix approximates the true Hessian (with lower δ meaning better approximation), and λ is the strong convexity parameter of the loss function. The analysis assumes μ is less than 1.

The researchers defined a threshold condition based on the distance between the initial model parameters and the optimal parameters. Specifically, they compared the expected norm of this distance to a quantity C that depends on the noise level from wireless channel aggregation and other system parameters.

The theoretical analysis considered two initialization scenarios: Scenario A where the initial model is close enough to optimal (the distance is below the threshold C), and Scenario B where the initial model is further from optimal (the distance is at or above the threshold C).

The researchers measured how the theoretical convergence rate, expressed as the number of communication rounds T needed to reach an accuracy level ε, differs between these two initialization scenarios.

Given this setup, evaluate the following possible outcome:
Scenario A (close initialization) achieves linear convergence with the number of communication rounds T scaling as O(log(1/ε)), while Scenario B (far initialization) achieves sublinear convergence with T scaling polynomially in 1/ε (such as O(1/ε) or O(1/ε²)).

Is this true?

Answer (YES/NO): NO